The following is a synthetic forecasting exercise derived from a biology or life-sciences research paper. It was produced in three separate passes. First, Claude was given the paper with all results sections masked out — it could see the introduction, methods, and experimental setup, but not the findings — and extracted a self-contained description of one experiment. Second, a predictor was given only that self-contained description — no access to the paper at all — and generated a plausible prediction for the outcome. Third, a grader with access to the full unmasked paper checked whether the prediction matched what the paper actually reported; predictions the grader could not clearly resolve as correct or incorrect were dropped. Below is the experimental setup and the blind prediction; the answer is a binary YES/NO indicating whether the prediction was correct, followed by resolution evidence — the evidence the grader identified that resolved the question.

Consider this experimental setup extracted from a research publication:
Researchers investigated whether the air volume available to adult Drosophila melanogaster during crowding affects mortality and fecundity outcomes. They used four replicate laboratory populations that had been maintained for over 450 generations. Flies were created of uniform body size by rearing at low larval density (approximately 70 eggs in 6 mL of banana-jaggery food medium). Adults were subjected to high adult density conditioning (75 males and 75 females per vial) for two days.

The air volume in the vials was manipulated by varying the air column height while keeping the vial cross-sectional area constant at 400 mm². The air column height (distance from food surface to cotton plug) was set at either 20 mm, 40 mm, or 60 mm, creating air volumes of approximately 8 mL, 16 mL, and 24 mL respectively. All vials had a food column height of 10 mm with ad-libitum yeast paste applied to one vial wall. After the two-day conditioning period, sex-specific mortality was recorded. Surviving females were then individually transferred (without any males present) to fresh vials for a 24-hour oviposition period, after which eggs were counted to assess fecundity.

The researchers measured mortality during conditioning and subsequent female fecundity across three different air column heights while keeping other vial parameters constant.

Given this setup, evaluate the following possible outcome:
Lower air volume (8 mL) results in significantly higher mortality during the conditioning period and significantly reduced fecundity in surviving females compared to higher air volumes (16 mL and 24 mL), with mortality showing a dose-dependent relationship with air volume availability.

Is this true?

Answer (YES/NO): NO